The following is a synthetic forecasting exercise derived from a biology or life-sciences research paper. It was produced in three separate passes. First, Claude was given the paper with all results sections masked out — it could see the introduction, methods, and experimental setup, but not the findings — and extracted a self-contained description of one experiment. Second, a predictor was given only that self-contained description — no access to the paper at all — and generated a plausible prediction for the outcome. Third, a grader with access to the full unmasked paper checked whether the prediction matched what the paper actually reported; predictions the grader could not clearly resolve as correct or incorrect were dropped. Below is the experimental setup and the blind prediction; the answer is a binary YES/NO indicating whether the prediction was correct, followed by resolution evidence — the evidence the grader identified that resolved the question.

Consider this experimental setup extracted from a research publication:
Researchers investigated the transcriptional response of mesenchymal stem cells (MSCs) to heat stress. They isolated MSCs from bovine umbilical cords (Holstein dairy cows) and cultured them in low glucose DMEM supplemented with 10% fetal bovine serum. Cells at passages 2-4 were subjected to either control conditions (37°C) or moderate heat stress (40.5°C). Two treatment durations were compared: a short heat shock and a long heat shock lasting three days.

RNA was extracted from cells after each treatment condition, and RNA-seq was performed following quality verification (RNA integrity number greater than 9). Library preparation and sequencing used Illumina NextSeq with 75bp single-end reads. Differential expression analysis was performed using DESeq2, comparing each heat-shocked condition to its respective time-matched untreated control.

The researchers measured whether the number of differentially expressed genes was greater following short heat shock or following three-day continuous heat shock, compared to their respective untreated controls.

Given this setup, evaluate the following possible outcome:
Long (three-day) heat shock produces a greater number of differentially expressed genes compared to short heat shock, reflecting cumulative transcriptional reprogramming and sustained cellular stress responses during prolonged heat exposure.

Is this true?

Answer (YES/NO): YES